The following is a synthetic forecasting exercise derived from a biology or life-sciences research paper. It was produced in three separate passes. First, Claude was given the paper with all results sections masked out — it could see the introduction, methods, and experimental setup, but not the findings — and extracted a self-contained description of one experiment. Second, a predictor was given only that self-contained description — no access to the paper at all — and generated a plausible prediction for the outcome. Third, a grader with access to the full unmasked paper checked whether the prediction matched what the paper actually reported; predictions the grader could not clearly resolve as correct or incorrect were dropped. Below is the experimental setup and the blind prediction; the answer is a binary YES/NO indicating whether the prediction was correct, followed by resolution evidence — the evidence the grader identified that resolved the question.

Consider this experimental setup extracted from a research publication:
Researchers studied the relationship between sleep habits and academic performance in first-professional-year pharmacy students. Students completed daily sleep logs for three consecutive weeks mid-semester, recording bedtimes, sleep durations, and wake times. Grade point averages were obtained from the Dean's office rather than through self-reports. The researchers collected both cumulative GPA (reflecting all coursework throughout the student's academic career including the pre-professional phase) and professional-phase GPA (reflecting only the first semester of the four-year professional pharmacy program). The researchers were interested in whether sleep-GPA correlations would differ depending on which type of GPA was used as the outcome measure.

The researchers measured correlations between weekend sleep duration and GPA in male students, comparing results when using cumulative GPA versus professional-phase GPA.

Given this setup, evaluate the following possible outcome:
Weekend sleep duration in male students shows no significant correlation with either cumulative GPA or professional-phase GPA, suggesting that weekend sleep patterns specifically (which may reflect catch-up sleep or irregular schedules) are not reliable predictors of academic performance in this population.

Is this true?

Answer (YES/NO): NO